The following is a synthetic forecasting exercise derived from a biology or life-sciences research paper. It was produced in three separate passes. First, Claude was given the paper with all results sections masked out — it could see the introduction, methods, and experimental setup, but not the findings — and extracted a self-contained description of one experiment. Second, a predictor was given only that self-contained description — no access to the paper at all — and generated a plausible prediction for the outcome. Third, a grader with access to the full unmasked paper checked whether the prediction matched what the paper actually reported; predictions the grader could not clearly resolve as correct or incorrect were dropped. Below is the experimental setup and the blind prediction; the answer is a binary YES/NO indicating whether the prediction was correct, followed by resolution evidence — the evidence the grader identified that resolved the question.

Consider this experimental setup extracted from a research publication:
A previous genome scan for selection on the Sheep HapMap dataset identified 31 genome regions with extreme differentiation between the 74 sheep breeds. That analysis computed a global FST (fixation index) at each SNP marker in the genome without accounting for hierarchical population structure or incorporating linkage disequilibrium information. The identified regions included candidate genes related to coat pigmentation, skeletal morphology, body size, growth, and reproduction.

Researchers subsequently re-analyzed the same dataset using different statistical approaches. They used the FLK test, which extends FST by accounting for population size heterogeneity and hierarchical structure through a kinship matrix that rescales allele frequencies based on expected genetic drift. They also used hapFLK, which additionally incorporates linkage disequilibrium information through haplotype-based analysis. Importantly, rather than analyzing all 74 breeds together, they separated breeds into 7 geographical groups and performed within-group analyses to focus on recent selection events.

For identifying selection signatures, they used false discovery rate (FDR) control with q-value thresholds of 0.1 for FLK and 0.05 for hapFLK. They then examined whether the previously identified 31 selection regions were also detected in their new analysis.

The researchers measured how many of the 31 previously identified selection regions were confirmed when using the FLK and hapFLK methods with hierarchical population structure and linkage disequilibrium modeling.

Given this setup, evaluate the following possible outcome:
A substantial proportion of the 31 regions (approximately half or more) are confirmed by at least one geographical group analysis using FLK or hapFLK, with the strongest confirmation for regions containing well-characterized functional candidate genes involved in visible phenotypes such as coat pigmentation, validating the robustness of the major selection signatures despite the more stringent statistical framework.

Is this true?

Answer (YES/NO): NO